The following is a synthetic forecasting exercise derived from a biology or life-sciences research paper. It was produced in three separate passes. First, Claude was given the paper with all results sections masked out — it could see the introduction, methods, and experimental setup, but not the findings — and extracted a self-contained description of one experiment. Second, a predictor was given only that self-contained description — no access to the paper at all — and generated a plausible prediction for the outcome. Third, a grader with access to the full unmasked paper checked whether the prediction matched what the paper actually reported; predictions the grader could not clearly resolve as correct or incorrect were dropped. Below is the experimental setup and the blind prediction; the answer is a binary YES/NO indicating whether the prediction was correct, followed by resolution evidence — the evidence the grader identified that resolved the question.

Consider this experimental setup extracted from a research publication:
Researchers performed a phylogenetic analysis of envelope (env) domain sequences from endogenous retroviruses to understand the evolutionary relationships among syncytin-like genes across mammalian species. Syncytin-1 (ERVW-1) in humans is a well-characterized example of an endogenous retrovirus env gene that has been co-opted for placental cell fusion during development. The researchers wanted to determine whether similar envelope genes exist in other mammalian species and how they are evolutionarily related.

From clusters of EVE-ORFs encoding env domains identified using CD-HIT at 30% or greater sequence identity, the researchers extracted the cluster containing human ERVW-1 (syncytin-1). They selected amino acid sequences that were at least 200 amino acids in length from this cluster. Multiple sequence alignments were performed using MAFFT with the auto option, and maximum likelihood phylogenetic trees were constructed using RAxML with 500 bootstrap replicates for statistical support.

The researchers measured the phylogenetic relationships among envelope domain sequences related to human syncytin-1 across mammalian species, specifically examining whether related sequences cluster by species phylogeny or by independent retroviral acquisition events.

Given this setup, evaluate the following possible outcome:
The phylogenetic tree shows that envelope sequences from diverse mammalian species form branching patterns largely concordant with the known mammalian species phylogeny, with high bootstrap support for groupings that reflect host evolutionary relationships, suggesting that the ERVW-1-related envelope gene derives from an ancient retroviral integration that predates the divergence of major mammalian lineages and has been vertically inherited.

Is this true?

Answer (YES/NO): NO